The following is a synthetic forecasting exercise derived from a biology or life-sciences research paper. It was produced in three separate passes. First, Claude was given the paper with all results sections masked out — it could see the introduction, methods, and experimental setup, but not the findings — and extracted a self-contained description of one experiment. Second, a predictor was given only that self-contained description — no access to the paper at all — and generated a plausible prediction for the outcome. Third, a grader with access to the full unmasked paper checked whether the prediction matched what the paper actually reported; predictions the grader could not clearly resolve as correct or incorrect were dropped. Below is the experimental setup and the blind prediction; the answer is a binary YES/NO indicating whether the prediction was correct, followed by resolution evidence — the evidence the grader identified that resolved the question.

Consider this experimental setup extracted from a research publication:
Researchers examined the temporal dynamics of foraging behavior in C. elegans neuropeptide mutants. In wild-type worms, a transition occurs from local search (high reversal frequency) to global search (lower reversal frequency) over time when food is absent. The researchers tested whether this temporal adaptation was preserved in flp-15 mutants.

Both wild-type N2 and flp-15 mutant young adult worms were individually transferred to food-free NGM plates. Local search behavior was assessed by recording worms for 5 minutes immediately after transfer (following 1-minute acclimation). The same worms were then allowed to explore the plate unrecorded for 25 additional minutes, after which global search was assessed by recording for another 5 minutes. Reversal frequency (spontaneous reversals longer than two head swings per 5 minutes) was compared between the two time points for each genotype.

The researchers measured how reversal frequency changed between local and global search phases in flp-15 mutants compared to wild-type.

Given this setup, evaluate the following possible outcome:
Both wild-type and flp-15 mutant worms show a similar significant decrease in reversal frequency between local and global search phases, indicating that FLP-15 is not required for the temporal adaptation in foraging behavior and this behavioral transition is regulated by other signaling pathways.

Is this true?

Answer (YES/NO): NO